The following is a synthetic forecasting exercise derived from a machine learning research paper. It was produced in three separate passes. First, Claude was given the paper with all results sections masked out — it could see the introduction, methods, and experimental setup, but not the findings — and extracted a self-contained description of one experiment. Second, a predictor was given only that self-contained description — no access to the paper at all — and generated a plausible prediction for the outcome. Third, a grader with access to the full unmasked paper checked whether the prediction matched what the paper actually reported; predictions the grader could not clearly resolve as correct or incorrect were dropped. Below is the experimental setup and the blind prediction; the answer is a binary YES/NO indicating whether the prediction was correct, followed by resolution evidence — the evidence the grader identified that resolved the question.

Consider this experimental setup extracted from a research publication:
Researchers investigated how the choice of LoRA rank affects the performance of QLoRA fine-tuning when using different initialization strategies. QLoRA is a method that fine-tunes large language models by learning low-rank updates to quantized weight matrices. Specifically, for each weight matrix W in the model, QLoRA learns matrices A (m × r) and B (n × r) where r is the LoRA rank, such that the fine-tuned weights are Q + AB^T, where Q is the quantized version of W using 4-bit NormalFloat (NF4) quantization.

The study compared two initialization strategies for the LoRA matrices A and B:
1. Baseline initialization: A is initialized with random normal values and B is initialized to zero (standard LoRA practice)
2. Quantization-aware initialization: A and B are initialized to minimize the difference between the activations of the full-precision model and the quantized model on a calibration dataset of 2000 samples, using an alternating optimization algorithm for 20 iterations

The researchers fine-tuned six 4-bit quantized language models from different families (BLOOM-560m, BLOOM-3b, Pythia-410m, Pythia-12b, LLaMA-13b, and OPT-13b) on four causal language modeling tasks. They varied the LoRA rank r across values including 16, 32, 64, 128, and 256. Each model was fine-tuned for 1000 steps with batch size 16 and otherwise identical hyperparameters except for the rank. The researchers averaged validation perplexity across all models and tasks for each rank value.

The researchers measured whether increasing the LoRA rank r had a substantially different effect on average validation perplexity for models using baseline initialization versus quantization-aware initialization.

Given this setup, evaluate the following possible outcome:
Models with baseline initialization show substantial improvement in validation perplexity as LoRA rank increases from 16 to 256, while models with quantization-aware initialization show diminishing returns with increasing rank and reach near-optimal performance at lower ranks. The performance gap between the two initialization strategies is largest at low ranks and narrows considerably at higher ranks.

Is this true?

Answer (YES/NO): NO